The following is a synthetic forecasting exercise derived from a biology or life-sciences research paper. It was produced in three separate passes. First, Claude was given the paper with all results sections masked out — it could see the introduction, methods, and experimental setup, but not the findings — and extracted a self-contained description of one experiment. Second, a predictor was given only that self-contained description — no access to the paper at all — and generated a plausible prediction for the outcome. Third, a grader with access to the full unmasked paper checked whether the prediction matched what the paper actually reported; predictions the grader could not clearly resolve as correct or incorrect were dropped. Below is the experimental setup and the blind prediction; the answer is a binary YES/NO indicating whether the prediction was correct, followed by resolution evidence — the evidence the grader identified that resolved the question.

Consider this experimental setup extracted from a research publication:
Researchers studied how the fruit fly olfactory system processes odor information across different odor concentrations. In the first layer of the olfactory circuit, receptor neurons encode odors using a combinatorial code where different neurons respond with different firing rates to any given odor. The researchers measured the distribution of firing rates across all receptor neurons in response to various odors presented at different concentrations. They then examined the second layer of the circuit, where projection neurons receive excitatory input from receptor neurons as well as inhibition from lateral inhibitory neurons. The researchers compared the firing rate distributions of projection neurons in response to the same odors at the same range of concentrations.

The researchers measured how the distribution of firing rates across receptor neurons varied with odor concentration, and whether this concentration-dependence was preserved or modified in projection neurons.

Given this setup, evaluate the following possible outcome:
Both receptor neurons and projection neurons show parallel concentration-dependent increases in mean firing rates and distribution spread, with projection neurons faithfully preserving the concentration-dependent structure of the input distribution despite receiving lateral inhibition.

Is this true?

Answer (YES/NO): NO